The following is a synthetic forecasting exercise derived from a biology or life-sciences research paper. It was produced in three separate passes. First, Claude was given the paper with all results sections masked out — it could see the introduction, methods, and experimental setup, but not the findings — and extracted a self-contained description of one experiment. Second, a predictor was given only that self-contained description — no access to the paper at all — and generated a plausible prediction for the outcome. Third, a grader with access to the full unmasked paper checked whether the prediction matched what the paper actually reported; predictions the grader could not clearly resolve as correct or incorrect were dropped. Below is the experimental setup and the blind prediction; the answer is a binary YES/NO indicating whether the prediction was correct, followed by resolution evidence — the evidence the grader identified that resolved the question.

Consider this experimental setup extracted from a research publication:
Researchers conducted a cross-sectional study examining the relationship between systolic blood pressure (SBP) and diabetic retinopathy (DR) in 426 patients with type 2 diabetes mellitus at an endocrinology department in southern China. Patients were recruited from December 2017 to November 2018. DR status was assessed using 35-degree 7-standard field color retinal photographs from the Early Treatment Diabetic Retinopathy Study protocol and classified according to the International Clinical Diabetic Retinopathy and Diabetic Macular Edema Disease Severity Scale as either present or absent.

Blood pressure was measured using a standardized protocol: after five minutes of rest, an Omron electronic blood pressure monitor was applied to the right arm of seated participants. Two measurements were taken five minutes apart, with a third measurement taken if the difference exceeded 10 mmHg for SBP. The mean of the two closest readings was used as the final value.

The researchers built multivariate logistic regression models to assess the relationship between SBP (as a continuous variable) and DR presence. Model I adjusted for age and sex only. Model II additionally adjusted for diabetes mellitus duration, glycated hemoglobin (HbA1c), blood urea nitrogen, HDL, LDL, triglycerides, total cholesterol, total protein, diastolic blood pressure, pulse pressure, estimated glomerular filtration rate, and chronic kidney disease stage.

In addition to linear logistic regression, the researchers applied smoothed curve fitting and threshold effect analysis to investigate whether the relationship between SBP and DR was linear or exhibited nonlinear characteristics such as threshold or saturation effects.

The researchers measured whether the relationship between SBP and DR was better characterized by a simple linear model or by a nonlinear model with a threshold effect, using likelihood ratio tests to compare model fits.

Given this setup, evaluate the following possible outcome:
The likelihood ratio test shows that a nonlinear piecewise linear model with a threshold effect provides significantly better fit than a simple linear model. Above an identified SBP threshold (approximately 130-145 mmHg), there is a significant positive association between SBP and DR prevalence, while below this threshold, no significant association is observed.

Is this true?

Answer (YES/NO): YES